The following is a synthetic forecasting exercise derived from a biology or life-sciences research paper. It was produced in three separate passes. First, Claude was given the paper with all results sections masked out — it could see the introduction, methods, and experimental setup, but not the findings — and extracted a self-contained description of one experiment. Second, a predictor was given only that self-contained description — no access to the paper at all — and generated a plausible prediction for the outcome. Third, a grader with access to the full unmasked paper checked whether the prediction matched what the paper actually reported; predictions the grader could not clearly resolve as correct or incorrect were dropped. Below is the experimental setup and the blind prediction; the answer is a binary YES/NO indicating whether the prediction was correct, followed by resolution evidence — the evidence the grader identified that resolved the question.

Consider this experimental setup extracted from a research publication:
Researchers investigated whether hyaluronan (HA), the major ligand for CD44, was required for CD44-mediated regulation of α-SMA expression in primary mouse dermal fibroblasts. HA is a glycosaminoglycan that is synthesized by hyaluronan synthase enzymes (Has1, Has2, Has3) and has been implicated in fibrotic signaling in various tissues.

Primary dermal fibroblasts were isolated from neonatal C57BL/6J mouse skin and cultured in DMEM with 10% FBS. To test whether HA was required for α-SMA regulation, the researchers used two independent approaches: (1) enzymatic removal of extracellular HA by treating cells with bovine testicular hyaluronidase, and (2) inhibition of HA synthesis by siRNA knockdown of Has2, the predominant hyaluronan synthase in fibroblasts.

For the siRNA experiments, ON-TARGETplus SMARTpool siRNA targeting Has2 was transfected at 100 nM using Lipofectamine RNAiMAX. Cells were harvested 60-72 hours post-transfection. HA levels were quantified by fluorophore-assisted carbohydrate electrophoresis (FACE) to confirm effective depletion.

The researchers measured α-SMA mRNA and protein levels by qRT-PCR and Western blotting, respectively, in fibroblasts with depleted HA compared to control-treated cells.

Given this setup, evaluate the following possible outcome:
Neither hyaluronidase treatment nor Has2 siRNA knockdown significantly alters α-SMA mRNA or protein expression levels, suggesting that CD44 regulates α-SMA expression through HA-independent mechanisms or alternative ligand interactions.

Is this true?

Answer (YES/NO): YES